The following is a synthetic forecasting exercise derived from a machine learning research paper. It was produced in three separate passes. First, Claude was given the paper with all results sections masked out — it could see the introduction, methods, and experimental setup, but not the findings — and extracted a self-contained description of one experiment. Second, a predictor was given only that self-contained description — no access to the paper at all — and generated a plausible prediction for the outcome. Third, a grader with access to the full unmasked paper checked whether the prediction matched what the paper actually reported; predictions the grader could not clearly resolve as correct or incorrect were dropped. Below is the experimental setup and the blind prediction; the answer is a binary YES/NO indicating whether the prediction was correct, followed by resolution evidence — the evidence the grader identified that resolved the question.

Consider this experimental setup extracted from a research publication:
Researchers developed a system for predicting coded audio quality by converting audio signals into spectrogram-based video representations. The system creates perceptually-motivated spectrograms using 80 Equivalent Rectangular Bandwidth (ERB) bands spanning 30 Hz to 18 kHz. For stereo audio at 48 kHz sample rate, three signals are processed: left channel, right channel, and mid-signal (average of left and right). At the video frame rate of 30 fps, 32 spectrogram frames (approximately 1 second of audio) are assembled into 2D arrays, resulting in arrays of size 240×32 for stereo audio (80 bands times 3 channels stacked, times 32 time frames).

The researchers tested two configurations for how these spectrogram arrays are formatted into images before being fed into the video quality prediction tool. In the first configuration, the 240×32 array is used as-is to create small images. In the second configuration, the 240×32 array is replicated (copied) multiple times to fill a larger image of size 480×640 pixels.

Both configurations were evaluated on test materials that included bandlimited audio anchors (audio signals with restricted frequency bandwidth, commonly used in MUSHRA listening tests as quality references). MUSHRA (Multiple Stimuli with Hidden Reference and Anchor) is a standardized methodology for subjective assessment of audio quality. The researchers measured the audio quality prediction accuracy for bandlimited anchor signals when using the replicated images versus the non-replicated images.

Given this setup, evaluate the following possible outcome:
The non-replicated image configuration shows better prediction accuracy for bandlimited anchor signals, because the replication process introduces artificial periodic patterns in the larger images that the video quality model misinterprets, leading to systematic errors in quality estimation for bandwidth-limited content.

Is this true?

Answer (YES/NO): NO